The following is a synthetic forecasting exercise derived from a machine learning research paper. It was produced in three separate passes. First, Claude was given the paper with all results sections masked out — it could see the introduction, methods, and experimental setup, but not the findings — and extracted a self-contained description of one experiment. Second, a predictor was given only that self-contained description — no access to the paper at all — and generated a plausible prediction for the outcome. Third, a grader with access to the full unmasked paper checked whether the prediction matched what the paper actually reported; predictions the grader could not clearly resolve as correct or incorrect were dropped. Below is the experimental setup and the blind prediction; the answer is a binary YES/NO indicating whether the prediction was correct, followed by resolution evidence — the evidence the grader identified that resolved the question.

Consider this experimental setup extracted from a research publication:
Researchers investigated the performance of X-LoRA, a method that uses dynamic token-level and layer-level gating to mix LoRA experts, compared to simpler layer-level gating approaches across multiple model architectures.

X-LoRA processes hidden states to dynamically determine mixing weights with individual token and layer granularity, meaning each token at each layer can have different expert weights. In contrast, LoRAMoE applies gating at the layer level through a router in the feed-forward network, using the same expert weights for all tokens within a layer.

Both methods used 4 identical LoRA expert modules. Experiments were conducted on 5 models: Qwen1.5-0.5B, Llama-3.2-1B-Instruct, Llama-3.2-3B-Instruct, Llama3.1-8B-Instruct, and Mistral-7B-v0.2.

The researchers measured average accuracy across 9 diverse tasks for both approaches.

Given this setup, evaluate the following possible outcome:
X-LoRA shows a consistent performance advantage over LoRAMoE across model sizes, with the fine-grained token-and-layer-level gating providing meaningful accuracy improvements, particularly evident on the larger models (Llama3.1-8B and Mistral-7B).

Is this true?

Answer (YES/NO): NO